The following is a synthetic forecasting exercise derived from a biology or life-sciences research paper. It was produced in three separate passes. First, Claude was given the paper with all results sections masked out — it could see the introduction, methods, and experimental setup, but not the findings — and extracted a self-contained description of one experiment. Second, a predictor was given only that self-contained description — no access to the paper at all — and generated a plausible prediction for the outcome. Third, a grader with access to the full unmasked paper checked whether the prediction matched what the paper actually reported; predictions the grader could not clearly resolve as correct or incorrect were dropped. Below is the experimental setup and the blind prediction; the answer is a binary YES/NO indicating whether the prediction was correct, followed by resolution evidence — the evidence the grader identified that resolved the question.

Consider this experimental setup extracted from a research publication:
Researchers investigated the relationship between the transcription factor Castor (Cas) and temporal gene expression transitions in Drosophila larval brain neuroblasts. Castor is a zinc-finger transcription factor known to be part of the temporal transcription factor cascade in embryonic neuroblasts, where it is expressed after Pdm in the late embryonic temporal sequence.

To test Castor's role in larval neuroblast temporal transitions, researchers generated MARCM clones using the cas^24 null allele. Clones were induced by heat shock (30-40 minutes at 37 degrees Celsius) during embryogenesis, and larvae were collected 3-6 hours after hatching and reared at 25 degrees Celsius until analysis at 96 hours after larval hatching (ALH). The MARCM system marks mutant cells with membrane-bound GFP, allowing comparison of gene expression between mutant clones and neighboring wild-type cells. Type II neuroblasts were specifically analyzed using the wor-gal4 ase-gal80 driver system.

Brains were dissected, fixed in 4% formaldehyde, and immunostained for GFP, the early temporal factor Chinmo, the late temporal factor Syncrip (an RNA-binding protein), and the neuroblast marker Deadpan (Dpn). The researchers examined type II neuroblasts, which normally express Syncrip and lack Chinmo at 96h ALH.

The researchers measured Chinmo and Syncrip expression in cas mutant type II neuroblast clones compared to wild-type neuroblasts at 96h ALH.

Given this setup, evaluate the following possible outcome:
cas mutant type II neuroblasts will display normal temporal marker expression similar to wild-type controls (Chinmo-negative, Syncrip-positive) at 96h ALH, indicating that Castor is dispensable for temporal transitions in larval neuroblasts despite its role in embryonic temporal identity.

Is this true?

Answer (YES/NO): YES